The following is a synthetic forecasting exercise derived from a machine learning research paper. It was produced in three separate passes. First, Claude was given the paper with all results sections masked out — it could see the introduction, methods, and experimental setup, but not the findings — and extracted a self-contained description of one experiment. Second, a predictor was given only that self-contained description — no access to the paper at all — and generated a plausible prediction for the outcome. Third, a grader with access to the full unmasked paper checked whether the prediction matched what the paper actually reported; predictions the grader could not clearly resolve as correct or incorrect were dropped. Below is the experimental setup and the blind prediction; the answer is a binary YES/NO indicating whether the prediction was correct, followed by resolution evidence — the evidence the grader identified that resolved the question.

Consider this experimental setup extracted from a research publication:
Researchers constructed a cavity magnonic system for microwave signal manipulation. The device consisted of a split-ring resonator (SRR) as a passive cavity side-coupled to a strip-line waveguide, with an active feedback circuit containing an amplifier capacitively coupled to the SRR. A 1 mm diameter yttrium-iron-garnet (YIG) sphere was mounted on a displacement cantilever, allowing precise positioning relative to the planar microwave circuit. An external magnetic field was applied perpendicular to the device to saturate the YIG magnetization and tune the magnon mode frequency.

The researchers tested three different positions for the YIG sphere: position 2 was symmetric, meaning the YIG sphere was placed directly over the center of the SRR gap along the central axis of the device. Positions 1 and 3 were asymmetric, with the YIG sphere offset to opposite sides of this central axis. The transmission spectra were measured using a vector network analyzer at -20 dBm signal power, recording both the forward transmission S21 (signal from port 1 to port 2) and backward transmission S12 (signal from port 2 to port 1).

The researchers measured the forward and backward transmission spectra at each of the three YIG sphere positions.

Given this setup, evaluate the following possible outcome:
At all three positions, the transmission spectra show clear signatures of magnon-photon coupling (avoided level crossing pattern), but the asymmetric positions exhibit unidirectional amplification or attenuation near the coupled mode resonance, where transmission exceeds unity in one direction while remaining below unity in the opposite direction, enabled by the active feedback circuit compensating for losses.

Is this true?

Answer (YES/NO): NO